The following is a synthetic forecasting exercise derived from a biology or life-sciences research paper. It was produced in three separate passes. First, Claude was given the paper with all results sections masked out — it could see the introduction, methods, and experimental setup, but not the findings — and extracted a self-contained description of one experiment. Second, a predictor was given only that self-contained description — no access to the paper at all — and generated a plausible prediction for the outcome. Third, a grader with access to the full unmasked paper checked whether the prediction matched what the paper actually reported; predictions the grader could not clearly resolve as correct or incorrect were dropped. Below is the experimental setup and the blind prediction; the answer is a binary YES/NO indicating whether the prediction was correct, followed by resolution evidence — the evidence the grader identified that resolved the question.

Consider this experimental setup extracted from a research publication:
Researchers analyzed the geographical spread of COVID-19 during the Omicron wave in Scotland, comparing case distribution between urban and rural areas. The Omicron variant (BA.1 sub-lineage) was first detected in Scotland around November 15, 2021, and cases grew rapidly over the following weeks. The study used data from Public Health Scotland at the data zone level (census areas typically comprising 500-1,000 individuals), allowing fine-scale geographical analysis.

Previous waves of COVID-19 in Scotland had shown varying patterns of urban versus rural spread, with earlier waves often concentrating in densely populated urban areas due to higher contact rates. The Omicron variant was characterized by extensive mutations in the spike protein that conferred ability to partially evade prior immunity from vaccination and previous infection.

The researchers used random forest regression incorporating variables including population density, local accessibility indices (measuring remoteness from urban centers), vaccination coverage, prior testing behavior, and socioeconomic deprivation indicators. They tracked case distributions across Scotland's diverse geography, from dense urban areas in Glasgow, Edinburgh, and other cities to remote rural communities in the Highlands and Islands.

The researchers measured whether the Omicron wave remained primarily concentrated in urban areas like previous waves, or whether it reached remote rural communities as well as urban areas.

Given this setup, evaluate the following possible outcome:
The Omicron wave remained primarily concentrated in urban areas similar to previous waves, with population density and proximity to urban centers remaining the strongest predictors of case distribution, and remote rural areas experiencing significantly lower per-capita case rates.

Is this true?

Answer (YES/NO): NO